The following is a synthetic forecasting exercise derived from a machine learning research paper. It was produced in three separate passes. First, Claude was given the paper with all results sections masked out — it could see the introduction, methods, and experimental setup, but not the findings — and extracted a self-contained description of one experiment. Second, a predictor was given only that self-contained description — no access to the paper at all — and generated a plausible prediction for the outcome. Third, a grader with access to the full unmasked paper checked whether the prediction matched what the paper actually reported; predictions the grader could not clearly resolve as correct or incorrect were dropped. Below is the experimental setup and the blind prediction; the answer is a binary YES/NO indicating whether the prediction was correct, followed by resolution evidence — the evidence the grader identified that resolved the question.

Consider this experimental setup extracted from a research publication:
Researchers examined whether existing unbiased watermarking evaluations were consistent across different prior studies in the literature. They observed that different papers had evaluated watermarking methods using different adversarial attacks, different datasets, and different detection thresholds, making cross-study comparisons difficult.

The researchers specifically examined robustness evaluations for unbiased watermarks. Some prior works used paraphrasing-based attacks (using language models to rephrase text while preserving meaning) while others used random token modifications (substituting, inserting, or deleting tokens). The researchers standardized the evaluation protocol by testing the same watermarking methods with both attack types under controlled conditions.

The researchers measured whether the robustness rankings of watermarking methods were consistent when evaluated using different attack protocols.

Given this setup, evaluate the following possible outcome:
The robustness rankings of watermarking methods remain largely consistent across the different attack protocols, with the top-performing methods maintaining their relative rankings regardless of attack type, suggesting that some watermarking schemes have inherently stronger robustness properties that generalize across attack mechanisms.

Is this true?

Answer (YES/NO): NO